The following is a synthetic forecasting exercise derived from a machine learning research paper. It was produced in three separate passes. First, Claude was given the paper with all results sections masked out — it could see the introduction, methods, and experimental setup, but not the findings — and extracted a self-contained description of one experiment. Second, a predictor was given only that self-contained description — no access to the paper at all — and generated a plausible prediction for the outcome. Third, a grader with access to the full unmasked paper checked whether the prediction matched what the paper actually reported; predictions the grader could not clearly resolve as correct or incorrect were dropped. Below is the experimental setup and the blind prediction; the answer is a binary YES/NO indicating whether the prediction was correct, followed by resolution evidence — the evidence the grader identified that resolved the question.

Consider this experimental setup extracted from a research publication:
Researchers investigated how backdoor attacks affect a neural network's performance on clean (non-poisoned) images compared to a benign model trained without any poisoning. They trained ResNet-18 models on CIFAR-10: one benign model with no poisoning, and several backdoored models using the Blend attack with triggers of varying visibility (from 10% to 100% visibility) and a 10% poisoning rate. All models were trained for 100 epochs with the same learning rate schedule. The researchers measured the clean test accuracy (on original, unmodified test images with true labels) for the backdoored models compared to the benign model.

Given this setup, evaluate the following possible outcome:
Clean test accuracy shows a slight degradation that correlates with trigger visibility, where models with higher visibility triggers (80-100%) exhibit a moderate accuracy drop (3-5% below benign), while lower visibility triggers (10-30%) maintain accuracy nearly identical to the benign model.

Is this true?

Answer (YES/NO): NO